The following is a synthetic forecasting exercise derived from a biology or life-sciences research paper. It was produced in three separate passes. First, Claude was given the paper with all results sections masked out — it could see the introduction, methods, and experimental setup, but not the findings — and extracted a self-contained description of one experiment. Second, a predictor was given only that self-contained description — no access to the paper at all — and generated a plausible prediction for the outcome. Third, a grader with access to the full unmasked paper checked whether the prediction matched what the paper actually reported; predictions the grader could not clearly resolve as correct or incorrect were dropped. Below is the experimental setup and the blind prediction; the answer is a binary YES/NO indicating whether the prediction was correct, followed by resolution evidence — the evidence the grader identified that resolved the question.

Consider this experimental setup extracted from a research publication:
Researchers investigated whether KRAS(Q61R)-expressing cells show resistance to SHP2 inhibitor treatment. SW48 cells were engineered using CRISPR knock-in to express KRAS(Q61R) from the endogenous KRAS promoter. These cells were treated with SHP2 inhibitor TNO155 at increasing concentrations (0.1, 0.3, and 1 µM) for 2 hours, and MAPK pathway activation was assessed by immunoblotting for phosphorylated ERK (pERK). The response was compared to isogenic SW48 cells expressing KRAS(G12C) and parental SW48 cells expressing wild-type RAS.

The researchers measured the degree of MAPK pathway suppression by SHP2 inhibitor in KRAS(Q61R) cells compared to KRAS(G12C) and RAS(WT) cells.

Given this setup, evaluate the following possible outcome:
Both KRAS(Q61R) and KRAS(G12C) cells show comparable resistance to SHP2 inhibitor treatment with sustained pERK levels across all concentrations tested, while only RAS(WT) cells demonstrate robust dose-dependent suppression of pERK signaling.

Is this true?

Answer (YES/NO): NO